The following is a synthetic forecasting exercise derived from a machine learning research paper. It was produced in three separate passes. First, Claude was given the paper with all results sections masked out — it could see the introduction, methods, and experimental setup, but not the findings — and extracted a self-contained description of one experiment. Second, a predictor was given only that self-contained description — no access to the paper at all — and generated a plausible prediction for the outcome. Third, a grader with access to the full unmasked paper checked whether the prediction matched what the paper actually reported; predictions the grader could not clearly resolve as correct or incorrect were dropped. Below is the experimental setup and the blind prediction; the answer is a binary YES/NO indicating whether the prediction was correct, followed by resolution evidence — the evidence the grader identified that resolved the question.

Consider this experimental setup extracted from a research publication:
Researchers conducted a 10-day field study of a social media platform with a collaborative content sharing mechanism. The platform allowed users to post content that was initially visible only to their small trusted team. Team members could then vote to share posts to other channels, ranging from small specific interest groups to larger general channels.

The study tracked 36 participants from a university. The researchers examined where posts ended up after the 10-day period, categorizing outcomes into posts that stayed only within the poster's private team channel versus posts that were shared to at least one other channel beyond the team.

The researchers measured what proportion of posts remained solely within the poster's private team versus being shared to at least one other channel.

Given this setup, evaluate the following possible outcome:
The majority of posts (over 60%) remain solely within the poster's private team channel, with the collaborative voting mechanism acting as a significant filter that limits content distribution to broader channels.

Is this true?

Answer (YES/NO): NO